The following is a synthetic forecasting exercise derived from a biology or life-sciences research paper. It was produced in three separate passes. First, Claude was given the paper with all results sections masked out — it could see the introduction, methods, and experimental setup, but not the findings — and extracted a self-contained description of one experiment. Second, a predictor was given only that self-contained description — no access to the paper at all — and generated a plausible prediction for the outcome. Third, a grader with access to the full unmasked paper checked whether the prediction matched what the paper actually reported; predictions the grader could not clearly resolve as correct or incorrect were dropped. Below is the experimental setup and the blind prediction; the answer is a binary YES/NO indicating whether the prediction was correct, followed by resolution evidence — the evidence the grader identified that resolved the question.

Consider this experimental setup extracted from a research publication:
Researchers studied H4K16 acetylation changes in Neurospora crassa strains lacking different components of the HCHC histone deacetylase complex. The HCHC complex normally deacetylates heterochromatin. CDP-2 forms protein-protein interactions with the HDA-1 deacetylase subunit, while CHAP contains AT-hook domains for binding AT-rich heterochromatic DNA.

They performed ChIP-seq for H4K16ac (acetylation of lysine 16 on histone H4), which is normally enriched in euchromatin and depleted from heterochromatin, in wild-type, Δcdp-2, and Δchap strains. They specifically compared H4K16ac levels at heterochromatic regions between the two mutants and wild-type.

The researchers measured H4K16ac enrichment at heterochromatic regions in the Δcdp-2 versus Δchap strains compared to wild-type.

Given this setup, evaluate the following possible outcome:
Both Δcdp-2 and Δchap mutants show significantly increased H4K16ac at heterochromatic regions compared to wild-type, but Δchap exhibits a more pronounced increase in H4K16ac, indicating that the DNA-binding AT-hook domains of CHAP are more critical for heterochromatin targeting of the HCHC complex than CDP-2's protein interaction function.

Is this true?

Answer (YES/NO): NO